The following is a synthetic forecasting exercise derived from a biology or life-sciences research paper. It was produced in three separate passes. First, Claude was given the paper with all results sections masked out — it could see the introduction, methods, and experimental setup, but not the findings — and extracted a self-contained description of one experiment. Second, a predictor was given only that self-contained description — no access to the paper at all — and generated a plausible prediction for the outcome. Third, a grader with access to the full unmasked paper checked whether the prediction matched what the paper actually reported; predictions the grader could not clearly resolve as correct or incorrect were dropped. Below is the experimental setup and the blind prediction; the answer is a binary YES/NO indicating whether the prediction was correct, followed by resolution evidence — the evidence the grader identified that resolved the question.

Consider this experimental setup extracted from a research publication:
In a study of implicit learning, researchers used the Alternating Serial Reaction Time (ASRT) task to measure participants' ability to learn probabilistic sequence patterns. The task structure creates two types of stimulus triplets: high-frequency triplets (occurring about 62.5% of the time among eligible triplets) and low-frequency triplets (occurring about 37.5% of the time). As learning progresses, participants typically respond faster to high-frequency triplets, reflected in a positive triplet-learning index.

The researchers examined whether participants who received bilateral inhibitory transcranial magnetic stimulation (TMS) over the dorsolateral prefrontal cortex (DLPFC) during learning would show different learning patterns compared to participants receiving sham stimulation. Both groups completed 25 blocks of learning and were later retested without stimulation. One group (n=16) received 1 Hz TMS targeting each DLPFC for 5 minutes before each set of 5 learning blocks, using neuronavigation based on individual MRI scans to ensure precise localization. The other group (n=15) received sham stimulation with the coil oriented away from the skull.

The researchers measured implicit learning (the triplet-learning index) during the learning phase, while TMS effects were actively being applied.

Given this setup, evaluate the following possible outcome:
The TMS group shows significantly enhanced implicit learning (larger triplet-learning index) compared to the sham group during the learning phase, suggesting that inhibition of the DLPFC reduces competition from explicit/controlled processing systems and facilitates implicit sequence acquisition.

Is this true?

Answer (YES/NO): NO